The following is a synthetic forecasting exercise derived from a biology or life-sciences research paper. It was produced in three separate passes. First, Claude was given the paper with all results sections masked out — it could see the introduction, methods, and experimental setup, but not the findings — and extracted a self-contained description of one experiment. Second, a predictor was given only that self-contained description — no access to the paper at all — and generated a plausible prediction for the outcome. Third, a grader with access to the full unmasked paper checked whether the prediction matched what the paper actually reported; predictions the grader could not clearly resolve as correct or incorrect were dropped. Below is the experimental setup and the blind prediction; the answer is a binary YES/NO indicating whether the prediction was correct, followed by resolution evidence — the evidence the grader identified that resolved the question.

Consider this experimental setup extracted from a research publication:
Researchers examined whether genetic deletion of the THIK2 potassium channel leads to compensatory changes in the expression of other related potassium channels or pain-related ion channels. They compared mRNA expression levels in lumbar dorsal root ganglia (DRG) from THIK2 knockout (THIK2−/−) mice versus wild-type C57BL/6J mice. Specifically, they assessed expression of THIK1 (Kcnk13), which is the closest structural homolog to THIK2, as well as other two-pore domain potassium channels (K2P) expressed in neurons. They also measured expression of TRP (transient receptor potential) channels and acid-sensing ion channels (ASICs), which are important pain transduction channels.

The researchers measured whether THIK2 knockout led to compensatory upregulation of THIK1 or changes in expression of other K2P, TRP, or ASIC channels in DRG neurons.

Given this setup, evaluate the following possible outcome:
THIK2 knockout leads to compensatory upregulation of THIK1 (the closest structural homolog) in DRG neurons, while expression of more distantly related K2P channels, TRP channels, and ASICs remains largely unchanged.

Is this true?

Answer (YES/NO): NO